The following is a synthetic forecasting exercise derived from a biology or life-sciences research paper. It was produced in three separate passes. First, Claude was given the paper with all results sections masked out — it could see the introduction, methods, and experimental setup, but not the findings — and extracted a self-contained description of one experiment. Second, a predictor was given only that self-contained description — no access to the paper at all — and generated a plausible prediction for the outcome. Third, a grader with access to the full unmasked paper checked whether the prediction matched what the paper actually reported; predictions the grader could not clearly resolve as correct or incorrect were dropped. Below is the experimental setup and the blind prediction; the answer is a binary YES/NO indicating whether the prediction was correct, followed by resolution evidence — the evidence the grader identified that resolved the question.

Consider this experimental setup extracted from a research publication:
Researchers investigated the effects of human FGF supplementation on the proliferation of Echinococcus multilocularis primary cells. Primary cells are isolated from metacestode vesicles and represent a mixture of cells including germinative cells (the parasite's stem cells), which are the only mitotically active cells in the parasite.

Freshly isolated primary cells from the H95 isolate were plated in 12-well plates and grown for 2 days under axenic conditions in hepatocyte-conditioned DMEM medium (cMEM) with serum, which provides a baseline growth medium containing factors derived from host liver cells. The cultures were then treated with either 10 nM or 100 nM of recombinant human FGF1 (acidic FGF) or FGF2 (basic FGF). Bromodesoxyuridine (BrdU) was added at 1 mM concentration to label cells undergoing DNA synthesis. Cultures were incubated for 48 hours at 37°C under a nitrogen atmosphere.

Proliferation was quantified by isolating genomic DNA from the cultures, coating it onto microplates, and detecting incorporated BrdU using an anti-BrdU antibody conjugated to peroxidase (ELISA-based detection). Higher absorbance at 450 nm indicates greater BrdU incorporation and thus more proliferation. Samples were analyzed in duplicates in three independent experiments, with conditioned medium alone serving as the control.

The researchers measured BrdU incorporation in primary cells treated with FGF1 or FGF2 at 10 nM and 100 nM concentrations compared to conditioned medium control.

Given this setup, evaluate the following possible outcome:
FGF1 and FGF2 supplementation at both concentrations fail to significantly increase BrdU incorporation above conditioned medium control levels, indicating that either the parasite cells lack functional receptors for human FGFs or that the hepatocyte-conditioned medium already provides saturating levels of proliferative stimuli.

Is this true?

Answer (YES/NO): NO